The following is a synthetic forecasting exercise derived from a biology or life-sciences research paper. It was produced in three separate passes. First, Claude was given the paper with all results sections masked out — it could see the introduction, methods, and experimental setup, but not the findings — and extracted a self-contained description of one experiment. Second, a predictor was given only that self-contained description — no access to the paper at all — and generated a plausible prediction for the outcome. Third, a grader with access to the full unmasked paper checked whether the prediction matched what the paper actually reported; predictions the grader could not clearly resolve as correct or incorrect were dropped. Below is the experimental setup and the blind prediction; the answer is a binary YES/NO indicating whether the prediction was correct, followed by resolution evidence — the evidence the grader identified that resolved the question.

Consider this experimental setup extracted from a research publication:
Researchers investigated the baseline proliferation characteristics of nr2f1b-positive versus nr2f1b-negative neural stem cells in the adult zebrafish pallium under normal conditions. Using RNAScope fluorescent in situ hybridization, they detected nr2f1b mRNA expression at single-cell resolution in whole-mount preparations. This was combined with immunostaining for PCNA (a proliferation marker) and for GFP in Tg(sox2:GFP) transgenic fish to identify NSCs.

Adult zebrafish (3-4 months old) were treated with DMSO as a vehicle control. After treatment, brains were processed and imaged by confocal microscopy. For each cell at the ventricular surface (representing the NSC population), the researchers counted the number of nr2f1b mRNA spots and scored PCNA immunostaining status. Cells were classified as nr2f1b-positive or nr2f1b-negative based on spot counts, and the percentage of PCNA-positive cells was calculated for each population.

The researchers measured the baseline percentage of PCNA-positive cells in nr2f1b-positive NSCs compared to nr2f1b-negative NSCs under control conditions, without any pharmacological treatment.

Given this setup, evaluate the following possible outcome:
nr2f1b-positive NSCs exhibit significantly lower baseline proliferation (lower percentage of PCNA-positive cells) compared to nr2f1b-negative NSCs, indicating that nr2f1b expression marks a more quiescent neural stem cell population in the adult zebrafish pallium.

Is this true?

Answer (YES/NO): YES